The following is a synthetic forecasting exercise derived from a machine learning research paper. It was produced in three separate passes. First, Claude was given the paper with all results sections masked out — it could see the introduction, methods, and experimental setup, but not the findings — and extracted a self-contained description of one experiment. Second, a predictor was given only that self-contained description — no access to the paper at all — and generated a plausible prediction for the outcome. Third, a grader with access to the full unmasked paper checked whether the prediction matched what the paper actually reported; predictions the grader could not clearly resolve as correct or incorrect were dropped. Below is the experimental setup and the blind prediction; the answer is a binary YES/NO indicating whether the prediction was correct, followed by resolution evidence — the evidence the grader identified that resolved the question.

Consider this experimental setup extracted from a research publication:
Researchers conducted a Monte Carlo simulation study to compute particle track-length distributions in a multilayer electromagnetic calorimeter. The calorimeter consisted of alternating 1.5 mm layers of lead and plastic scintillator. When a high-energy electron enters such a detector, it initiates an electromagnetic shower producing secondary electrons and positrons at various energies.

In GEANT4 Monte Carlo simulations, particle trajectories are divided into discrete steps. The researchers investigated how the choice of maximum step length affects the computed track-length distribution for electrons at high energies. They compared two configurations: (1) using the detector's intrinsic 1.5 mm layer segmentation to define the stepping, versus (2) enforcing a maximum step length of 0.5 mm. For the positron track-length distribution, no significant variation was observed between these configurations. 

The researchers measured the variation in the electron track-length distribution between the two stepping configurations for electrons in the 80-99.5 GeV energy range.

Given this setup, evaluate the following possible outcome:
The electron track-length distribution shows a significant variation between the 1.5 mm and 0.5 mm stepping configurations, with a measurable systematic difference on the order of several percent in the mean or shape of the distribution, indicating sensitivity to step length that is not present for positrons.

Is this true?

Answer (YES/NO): YES